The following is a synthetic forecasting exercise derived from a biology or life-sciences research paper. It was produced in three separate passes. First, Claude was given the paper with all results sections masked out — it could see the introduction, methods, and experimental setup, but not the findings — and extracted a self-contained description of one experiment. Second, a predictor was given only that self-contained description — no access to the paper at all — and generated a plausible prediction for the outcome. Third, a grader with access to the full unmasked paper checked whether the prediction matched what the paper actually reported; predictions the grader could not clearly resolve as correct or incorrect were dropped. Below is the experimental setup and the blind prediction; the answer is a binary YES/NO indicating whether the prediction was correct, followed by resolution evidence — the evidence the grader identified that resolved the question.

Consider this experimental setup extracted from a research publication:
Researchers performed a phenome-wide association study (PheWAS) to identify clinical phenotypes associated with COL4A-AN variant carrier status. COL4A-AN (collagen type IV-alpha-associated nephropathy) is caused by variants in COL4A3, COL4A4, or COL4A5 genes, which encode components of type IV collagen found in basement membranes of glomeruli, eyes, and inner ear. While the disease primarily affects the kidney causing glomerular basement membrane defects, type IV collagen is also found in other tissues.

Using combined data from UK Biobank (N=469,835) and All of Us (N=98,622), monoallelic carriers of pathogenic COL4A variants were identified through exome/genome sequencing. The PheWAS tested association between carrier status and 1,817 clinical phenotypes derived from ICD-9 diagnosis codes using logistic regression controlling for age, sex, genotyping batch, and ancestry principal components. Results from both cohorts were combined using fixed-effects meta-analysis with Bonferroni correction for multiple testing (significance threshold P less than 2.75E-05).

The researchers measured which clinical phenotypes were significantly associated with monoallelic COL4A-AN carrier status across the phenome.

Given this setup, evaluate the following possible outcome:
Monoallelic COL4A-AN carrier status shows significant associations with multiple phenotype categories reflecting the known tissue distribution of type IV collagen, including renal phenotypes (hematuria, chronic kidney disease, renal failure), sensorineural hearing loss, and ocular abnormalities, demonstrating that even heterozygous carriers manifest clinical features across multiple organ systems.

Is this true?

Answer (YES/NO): NO